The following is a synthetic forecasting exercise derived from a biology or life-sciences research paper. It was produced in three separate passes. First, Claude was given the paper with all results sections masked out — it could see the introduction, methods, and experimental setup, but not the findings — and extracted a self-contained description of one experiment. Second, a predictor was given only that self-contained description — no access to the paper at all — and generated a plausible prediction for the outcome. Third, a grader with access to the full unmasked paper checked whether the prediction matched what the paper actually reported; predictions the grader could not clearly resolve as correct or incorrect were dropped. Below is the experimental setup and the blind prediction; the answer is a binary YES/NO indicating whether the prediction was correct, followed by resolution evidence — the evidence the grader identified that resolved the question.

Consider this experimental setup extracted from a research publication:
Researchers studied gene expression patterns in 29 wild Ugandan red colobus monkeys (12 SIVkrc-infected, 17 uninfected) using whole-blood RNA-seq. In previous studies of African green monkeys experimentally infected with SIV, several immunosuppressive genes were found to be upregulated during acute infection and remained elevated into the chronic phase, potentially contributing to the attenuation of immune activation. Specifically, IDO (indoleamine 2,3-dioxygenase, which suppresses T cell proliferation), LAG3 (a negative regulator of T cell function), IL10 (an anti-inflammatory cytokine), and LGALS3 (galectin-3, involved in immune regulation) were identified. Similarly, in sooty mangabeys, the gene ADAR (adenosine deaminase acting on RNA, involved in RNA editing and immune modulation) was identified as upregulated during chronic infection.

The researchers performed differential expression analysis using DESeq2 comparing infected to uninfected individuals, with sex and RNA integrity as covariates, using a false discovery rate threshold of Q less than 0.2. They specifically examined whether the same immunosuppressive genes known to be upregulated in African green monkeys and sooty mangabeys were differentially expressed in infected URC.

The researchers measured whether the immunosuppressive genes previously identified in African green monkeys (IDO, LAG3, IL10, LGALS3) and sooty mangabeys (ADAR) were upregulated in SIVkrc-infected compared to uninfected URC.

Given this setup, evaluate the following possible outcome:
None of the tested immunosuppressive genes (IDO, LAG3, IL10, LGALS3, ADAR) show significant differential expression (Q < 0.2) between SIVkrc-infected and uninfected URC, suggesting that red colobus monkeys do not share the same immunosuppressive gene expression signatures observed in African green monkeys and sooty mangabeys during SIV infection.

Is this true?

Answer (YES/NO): YES